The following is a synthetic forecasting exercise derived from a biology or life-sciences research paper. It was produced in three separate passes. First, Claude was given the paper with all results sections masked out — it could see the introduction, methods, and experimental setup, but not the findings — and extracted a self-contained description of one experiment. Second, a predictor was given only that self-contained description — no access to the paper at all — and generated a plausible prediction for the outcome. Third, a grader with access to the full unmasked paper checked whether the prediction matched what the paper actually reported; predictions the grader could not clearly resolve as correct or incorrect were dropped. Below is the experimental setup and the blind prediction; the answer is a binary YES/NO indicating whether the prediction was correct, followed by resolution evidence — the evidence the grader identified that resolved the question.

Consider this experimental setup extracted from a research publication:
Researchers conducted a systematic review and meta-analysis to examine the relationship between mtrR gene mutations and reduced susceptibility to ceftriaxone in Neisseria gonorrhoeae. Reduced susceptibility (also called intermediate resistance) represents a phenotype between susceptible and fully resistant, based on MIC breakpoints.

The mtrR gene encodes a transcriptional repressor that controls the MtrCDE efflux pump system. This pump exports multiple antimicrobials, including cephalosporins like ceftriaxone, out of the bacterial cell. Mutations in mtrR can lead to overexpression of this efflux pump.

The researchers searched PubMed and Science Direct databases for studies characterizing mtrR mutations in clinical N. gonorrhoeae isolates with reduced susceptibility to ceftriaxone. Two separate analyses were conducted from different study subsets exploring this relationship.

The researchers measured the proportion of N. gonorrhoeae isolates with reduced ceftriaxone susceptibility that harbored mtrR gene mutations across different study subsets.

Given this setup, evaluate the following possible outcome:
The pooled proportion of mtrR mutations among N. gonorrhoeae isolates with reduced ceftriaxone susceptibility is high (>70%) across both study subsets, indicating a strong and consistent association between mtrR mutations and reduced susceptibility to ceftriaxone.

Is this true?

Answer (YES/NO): YES